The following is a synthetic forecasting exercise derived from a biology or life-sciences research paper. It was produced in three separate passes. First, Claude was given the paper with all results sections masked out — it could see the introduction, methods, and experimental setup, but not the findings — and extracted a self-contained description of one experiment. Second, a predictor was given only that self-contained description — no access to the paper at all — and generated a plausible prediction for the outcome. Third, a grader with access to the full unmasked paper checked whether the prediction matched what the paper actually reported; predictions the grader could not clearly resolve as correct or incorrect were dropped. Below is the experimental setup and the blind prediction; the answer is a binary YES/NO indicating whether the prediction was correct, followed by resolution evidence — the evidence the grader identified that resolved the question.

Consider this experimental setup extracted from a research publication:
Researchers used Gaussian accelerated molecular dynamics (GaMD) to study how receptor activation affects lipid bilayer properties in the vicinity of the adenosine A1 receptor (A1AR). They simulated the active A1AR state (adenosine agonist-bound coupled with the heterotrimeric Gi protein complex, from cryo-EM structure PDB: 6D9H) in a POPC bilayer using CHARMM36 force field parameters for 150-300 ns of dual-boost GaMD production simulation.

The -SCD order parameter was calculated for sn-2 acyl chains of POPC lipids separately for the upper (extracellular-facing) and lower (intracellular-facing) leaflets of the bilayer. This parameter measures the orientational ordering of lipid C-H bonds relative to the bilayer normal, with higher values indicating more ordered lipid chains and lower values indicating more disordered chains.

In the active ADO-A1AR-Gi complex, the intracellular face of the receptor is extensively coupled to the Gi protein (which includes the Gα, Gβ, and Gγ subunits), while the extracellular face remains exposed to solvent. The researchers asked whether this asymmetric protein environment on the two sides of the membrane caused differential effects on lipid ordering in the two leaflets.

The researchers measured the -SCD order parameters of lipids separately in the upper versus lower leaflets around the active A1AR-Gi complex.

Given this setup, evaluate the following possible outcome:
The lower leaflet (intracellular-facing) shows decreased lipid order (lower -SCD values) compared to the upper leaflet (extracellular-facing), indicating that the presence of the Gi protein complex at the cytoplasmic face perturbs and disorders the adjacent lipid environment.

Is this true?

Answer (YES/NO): NO